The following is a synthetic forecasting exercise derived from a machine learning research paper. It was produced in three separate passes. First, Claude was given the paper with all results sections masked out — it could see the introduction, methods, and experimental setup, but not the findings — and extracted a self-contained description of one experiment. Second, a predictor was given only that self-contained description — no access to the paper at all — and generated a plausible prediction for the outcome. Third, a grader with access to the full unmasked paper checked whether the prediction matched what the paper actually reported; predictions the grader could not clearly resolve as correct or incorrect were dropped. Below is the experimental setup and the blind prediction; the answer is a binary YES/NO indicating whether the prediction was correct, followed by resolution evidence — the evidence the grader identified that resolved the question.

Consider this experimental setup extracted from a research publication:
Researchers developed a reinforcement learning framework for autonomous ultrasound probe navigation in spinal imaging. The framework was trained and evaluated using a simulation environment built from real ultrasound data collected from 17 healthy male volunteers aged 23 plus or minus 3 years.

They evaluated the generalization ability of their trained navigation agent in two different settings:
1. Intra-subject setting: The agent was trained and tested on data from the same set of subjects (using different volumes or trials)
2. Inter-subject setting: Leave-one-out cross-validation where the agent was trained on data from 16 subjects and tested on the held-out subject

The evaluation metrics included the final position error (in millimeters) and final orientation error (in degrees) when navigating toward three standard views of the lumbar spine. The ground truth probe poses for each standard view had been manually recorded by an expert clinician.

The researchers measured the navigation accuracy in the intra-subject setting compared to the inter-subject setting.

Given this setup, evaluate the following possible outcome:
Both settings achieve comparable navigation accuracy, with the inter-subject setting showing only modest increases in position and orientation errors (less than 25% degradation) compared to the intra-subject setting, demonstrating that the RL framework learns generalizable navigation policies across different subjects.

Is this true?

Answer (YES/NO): NO